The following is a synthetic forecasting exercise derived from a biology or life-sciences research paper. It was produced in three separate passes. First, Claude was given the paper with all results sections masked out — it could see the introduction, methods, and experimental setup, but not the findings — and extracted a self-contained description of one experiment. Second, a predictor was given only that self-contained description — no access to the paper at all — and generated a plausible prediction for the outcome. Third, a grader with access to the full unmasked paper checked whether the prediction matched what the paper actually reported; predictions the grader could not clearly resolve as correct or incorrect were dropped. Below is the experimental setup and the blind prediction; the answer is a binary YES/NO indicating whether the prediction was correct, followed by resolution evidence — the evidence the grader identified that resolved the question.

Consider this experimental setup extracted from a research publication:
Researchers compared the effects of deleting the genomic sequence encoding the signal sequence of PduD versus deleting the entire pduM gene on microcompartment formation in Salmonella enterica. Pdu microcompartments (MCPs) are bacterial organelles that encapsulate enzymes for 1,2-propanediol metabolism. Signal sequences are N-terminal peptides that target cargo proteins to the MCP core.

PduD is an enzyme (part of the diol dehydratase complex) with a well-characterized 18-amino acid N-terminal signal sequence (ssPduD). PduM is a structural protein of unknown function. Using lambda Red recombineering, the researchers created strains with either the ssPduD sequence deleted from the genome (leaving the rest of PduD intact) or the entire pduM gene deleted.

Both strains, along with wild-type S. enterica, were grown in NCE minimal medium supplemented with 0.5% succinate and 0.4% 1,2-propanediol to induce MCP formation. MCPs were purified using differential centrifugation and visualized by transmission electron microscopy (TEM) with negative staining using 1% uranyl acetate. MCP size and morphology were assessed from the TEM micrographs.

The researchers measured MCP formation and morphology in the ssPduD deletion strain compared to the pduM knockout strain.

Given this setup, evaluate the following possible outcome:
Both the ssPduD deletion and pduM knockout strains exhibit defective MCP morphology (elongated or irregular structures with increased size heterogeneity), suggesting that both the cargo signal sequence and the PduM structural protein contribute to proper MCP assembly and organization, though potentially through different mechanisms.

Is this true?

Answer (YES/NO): NO